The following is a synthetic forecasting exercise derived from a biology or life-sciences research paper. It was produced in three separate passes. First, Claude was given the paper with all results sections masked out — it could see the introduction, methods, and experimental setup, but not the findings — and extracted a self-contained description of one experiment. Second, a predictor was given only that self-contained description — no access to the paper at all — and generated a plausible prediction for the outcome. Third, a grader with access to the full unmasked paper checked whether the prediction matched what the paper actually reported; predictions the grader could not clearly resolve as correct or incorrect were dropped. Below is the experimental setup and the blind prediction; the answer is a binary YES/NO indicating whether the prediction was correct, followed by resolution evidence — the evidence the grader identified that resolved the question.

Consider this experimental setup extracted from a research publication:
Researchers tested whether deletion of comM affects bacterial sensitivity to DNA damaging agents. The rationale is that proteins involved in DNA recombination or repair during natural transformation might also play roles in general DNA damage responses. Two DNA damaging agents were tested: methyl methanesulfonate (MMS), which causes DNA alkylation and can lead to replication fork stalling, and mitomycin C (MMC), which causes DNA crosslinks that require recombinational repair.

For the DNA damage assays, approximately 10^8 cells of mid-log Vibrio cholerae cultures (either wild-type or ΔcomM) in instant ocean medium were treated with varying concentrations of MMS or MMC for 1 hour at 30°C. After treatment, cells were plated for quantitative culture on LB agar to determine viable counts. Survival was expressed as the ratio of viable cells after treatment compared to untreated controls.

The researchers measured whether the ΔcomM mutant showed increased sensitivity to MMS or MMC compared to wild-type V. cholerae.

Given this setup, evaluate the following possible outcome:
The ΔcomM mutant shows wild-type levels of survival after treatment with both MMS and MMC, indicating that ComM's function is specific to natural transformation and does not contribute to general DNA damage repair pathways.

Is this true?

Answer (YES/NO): YES